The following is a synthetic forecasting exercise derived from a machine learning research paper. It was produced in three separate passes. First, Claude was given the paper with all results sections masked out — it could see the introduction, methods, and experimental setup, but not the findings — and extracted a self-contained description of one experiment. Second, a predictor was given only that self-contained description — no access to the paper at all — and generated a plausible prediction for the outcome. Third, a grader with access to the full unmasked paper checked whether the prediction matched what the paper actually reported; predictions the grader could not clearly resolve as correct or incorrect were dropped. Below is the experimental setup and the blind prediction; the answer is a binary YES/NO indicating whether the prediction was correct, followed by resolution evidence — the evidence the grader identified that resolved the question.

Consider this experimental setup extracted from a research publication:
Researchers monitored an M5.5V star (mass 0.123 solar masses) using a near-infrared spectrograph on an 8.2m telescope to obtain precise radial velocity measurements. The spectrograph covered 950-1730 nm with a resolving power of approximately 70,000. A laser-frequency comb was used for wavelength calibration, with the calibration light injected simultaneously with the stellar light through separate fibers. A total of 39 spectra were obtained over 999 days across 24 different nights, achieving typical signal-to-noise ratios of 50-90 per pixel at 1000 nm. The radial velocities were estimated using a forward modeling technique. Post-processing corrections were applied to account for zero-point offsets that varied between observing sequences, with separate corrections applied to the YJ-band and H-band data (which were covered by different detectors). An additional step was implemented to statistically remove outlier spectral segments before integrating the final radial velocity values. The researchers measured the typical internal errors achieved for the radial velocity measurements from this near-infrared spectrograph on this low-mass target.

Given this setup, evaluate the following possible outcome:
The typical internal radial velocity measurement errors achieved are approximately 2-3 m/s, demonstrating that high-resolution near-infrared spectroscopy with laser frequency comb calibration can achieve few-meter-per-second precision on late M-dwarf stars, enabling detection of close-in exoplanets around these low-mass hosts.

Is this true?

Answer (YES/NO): NO